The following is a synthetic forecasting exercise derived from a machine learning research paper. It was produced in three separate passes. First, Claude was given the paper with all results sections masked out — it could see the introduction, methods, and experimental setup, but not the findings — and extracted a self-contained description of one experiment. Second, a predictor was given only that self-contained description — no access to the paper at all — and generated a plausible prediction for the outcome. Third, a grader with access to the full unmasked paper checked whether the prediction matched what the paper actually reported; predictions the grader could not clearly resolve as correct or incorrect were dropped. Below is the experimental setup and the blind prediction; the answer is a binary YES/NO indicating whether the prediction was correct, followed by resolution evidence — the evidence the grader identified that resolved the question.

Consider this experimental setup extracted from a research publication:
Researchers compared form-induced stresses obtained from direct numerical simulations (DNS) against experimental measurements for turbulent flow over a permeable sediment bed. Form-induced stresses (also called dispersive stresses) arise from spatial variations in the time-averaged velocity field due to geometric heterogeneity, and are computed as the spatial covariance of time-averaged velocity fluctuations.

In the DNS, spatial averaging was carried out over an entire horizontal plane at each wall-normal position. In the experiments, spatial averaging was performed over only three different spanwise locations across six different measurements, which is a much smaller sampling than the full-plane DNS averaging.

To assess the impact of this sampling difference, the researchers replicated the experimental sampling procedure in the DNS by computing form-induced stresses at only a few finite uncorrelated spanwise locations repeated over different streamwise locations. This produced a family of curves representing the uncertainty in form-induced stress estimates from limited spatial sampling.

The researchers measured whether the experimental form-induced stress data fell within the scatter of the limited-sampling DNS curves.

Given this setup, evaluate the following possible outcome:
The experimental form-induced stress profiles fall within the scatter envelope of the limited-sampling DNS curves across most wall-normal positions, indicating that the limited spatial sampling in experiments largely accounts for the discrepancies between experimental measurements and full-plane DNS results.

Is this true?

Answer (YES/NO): YES